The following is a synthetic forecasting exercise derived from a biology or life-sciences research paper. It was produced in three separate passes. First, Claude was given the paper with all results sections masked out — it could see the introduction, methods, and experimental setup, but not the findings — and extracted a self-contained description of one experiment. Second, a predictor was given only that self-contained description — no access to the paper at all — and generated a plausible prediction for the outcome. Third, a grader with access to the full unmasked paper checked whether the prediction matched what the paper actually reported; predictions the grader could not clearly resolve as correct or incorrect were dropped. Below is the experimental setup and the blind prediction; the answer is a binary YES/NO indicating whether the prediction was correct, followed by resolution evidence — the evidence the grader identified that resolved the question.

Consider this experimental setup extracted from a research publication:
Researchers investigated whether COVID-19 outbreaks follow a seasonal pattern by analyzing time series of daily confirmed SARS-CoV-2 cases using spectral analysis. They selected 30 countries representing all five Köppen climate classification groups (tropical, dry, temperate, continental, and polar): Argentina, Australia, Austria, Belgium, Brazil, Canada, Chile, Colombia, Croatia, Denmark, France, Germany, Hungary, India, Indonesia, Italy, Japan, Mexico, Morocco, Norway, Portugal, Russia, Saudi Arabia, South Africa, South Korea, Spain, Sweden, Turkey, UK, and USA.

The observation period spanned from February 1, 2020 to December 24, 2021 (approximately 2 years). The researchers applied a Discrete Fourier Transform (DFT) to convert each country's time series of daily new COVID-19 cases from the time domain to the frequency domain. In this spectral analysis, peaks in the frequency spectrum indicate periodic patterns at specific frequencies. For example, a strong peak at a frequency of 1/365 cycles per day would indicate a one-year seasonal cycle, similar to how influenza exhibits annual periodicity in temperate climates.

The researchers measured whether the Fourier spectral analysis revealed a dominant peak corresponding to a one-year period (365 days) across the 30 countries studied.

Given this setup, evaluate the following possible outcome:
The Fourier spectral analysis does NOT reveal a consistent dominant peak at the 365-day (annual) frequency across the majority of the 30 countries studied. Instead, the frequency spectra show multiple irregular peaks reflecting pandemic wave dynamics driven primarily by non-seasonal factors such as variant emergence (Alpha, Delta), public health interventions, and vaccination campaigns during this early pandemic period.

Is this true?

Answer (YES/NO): NO